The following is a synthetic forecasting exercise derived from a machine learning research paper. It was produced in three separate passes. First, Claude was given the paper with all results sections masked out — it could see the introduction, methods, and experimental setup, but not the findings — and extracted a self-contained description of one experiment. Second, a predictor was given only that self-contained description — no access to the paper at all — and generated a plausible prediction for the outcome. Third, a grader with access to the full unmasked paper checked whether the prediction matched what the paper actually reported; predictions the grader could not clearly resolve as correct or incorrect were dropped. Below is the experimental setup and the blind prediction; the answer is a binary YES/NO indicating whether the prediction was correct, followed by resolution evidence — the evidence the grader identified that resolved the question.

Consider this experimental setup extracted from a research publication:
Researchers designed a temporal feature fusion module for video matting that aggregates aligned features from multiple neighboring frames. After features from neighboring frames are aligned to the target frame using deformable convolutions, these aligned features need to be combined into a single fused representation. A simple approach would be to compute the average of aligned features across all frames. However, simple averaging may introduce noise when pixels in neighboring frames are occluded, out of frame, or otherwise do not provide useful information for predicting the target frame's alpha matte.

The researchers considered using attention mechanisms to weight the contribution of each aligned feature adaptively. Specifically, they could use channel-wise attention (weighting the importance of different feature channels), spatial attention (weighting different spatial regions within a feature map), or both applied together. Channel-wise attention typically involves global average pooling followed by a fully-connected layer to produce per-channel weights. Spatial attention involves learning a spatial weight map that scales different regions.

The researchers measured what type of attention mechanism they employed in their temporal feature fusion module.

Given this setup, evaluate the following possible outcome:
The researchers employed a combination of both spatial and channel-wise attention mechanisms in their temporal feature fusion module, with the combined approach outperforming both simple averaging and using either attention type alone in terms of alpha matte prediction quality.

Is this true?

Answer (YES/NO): NO